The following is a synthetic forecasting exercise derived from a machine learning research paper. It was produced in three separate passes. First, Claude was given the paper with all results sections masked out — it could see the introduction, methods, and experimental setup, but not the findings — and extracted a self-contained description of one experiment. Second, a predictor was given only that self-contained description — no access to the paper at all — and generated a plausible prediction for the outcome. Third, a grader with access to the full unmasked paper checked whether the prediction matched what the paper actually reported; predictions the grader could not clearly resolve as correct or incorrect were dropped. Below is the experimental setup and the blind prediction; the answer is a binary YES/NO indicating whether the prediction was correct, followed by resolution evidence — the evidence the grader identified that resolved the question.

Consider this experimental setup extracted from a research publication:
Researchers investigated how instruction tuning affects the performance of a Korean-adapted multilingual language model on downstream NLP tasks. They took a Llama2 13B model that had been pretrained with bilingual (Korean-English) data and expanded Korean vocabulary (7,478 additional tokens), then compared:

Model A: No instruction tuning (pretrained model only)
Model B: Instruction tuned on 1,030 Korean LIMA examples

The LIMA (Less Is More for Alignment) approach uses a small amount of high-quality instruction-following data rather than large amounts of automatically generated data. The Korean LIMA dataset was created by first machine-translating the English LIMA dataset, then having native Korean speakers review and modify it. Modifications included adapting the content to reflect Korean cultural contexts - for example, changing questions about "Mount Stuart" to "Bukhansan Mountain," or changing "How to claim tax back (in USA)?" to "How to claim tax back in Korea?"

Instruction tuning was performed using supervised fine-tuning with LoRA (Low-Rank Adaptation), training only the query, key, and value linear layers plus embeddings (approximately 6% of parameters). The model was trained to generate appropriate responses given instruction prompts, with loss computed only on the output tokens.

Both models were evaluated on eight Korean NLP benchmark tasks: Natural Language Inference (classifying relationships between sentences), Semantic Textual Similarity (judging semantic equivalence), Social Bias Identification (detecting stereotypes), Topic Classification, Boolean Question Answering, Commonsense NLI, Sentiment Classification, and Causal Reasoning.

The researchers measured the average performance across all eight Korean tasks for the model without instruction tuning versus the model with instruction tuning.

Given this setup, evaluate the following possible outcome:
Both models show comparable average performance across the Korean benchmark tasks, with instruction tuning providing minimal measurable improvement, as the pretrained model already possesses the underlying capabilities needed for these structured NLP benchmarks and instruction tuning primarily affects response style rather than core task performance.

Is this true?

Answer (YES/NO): NO